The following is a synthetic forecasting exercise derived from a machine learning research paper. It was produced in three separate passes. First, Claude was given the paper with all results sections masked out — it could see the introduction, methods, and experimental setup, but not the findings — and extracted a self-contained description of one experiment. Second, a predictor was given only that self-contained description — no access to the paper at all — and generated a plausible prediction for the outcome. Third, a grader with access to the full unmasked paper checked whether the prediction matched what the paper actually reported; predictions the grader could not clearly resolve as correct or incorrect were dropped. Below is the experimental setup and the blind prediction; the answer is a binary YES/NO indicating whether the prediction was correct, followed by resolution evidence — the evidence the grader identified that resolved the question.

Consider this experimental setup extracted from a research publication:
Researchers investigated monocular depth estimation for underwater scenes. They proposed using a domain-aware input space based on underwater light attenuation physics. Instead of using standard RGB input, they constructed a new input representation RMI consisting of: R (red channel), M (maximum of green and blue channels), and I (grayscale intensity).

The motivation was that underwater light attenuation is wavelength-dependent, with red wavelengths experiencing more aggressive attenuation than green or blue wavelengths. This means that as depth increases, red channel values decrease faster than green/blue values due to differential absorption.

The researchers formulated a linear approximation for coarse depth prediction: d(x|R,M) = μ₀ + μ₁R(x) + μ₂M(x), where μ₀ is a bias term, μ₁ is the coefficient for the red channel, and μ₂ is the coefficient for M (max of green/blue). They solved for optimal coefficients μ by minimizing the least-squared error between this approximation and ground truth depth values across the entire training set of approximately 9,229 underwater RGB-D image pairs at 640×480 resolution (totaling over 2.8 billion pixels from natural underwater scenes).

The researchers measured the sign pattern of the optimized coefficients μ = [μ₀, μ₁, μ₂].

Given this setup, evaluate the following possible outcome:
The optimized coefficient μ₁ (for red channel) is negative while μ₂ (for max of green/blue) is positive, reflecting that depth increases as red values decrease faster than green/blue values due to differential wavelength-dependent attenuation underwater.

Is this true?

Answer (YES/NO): YES